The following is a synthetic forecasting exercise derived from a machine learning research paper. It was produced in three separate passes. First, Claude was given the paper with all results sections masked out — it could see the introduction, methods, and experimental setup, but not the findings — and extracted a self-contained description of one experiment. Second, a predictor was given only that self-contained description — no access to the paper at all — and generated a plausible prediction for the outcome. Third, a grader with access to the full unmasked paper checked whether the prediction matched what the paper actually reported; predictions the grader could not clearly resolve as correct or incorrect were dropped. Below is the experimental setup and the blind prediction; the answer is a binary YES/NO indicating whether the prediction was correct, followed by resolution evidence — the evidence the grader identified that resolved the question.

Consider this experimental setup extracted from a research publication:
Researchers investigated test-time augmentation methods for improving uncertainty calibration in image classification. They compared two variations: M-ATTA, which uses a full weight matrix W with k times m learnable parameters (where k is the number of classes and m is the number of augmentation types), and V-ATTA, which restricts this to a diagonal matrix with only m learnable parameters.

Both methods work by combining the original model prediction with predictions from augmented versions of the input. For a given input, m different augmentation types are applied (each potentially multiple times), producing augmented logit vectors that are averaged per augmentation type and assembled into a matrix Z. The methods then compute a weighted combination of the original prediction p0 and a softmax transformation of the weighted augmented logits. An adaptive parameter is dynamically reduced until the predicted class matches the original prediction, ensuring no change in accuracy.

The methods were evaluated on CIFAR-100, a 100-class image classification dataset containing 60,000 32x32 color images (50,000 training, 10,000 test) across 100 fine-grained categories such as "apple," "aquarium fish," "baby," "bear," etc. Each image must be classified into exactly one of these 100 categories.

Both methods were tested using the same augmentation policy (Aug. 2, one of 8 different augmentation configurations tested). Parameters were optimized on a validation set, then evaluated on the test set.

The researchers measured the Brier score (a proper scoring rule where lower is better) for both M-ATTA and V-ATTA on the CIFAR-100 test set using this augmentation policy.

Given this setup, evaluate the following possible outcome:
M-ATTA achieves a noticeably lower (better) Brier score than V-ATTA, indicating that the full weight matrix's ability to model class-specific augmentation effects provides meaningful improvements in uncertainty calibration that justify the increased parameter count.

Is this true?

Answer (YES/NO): NO